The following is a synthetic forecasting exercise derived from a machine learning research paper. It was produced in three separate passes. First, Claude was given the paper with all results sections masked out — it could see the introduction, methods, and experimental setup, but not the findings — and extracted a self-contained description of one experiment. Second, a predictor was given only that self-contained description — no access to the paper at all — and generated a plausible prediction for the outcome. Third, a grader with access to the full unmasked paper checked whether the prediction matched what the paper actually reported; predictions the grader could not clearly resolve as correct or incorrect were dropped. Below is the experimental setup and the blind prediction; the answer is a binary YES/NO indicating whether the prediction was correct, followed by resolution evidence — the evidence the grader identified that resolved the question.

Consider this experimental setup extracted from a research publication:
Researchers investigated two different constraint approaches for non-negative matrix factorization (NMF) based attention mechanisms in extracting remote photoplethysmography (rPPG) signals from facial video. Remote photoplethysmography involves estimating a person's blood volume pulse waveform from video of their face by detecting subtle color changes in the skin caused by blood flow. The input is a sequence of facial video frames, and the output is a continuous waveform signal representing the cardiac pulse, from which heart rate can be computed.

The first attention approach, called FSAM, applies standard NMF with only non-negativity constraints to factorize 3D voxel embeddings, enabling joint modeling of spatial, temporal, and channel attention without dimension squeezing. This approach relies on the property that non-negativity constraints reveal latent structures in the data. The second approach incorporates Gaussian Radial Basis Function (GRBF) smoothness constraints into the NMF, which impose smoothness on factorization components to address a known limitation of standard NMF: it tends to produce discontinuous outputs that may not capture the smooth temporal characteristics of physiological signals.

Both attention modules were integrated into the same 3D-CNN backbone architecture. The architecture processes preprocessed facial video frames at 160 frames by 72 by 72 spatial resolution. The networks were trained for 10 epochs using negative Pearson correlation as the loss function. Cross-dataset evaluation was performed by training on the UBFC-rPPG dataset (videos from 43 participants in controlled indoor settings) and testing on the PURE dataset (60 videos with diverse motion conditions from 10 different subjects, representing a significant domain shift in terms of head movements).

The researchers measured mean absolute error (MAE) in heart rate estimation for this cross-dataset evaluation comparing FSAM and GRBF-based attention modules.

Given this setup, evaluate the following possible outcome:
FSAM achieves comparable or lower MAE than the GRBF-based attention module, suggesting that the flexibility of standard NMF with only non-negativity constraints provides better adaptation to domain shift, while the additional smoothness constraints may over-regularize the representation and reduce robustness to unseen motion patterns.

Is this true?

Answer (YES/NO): YES